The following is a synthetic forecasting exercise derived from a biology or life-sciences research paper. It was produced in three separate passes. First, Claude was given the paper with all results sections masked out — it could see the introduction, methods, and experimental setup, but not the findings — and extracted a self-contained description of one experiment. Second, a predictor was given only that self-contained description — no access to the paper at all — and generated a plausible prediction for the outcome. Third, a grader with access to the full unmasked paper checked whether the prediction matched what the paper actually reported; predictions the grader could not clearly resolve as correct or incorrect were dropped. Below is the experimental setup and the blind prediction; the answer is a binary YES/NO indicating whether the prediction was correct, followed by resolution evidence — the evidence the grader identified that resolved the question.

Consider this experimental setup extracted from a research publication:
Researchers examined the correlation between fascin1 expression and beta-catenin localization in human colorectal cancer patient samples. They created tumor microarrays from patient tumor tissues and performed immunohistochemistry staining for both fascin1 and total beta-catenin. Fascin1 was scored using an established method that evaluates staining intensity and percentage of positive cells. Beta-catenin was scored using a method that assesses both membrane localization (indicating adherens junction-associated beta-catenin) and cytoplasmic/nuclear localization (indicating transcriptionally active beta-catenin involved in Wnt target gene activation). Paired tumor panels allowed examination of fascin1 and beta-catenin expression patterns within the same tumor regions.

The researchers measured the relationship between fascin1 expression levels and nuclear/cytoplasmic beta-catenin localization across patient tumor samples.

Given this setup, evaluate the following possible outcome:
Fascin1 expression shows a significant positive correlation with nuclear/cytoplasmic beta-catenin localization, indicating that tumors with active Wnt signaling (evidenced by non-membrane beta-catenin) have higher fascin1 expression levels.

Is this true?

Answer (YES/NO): YES